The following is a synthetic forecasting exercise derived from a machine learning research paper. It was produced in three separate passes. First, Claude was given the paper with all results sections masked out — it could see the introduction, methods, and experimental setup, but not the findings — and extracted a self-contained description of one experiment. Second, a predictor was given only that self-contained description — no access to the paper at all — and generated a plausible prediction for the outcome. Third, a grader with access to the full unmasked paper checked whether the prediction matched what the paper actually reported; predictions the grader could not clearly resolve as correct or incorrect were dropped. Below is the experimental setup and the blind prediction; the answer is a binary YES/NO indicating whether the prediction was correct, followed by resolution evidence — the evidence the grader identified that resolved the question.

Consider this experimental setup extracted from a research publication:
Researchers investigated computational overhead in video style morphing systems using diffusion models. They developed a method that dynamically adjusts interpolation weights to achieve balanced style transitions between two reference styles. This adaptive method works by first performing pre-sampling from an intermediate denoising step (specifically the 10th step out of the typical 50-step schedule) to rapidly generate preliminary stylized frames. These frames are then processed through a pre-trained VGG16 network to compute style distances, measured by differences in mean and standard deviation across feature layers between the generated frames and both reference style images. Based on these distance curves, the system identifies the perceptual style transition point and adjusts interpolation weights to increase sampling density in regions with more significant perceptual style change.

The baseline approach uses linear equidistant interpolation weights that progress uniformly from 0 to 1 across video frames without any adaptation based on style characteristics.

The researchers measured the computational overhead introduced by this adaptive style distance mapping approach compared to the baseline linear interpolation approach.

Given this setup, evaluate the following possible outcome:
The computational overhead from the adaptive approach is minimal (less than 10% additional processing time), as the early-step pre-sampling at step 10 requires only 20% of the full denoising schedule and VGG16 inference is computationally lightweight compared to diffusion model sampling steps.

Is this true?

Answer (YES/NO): NO